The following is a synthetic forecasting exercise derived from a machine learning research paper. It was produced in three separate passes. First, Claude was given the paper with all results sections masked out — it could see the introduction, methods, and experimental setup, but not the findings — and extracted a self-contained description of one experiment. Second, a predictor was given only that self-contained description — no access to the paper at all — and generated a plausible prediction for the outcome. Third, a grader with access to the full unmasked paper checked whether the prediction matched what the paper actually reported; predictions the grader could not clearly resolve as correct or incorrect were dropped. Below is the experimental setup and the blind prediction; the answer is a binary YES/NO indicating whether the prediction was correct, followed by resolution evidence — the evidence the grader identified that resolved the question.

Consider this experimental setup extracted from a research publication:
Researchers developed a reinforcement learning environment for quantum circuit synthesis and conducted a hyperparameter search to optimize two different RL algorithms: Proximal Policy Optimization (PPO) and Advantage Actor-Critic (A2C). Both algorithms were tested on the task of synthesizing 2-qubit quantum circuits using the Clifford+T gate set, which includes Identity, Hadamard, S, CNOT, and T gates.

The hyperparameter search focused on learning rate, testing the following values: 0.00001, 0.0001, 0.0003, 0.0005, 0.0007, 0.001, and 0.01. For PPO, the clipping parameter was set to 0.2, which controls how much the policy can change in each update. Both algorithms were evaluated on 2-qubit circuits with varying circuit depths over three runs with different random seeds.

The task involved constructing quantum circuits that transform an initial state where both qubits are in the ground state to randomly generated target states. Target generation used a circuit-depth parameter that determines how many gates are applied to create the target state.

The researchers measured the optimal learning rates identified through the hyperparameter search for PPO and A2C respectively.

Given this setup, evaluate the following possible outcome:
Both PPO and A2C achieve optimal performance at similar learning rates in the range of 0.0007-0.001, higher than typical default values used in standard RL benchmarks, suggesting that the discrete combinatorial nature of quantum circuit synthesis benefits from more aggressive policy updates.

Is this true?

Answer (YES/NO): NO